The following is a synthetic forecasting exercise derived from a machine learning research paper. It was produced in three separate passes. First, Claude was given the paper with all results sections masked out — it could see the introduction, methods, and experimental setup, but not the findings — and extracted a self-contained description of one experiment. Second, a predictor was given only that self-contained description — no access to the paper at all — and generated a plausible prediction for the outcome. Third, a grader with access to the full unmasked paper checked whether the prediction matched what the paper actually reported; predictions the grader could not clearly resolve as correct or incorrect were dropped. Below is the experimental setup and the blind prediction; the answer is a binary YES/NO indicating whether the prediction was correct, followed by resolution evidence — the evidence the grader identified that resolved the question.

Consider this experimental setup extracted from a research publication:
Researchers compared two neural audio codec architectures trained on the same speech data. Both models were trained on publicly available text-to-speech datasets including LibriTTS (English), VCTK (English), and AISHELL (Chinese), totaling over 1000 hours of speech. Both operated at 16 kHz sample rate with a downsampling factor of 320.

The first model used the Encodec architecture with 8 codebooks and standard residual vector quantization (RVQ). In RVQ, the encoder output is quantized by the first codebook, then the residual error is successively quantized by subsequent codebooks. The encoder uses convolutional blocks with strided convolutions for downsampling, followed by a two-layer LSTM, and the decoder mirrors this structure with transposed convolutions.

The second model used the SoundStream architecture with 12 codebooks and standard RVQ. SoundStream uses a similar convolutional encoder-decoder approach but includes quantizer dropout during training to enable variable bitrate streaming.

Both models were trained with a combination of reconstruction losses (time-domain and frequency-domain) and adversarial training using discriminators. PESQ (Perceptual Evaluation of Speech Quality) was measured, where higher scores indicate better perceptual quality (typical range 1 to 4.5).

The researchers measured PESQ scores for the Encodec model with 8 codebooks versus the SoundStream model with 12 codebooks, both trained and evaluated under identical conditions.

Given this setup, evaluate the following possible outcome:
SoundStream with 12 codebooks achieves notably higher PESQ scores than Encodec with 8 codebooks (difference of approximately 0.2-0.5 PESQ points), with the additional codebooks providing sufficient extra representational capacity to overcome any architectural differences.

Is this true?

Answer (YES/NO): YES